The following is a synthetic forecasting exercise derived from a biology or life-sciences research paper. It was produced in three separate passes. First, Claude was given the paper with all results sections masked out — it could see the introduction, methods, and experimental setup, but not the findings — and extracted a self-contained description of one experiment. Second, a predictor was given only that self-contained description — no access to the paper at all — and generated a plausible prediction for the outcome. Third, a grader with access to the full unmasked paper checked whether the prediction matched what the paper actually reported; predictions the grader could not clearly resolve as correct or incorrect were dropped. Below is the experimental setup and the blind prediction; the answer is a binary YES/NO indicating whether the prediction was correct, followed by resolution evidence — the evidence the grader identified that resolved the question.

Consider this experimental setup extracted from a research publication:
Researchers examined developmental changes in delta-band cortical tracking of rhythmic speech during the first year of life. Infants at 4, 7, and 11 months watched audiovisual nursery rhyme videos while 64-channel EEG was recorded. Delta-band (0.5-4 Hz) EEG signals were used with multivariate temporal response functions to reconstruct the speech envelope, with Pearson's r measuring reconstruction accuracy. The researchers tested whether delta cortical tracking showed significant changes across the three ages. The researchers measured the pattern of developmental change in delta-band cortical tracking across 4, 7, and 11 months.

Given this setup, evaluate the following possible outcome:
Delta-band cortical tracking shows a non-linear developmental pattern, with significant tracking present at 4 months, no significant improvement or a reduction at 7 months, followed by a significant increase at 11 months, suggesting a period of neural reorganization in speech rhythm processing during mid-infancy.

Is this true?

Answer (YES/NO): NO